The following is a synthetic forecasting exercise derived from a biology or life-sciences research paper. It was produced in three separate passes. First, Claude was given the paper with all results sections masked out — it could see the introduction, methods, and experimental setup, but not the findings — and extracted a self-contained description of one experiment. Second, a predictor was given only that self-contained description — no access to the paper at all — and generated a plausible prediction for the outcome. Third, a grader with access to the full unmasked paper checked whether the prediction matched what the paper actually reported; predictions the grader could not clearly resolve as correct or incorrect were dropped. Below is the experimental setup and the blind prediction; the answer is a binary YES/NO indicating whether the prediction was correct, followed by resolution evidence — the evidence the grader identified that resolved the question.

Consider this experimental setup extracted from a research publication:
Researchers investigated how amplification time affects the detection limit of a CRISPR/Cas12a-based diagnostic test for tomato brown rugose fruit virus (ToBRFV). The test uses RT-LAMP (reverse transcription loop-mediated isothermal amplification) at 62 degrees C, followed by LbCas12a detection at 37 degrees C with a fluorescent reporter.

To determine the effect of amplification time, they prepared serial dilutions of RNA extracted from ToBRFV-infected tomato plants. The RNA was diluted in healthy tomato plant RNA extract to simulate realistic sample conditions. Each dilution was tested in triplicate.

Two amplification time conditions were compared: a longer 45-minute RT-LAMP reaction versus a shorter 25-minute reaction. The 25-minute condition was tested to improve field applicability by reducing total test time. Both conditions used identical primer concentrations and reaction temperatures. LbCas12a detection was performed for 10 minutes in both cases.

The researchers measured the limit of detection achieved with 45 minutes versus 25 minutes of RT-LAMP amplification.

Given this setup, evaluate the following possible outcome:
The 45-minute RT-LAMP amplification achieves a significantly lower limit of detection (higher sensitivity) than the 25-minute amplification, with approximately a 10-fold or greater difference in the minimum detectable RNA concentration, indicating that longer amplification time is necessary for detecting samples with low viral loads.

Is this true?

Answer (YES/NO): YES